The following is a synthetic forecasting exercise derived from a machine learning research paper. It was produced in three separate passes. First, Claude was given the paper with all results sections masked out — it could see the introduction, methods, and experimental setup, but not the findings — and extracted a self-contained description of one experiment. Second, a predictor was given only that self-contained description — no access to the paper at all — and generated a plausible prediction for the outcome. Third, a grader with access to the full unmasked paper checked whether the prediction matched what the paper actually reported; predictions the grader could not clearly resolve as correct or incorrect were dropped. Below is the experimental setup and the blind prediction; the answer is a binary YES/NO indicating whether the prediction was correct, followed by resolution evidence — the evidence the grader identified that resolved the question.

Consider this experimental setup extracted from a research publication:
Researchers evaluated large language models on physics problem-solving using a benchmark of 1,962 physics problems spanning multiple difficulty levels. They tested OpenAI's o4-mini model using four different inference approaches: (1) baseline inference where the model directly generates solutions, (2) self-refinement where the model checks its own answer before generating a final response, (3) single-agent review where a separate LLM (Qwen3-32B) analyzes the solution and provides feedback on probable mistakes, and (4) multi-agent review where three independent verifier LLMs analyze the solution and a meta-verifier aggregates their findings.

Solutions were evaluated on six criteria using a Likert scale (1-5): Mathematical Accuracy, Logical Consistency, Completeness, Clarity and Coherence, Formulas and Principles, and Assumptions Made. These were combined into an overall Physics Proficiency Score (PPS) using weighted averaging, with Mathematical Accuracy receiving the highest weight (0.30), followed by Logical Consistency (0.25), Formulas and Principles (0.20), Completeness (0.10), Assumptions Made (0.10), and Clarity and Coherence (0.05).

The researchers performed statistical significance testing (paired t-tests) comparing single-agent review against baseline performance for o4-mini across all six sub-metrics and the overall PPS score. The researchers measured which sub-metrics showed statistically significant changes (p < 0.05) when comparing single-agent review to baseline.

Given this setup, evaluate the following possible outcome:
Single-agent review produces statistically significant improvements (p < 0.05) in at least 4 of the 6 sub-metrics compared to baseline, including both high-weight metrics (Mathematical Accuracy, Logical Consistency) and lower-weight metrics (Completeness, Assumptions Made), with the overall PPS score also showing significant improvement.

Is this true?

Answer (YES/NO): NO